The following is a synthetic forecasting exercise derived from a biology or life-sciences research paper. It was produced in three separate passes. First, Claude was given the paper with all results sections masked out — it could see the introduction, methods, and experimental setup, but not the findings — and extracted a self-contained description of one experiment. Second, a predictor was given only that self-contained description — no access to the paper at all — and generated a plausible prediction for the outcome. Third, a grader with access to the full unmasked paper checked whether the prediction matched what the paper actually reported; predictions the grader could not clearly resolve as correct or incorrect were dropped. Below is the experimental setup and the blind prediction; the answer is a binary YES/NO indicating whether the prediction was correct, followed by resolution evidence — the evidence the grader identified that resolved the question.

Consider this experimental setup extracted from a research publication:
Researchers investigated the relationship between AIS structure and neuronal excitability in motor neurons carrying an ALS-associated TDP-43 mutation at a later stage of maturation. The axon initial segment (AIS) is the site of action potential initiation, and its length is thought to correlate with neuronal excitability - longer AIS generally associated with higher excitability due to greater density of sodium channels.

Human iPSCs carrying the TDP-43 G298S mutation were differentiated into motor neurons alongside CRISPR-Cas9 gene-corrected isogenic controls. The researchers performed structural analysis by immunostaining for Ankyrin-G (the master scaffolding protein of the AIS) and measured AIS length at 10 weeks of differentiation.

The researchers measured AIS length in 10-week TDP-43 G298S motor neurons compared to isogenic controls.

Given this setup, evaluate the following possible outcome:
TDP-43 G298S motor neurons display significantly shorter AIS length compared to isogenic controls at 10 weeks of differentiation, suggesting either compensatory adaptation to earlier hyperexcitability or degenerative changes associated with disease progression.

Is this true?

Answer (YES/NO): YES